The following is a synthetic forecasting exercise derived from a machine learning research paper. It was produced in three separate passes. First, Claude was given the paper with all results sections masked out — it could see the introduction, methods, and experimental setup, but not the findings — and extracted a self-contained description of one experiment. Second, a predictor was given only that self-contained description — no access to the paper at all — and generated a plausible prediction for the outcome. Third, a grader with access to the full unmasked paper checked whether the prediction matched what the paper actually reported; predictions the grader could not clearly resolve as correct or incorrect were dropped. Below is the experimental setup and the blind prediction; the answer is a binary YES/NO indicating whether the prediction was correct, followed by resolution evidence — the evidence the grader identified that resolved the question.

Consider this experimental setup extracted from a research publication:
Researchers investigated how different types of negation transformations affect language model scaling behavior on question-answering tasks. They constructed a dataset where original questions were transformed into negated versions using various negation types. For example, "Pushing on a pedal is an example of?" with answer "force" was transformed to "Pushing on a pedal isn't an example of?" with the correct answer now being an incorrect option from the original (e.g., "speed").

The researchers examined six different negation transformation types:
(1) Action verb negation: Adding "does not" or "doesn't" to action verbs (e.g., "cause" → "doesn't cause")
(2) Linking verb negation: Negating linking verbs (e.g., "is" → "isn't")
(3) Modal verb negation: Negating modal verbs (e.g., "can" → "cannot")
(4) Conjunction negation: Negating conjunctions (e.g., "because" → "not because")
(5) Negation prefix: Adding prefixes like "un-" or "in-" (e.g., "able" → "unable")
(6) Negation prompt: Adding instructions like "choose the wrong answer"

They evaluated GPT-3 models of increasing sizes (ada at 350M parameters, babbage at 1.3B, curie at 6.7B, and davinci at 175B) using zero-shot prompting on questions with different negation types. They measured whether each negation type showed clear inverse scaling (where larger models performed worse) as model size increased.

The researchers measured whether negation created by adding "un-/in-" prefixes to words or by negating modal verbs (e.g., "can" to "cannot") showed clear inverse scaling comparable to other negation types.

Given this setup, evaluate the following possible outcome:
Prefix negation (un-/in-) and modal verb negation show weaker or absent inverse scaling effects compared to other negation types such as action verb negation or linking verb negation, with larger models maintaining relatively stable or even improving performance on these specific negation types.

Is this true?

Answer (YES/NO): YES